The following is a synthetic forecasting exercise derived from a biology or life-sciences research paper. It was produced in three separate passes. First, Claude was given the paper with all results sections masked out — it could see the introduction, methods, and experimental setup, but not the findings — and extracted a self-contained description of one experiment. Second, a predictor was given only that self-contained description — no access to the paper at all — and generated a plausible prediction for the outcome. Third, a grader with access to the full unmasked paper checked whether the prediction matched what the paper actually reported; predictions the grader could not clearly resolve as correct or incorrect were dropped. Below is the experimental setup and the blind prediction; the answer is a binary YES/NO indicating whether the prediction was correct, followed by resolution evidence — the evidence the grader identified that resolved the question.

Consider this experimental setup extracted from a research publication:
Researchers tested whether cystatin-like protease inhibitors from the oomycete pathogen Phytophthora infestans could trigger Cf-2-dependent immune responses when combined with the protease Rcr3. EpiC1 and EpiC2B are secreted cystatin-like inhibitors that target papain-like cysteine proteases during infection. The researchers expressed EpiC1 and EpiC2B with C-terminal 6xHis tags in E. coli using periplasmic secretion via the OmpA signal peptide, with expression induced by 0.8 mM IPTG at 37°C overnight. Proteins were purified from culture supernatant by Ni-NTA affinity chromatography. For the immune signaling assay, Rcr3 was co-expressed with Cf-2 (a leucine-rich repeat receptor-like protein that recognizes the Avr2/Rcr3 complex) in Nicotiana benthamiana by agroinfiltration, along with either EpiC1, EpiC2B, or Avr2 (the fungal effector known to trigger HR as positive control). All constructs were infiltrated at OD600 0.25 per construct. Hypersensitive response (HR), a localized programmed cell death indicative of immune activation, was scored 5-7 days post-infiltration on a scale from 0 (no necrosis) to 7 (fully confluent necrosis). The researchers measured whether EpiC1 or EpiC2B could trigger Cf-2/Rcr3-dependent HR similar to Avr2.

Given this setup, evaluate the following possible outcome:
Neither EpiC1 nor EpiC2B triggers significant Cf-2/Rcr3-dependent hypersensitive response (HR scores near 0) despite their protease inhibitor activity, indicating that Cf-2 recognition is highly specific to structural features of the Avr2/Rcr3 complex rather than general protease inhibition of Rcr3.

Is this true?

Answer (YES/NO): YES